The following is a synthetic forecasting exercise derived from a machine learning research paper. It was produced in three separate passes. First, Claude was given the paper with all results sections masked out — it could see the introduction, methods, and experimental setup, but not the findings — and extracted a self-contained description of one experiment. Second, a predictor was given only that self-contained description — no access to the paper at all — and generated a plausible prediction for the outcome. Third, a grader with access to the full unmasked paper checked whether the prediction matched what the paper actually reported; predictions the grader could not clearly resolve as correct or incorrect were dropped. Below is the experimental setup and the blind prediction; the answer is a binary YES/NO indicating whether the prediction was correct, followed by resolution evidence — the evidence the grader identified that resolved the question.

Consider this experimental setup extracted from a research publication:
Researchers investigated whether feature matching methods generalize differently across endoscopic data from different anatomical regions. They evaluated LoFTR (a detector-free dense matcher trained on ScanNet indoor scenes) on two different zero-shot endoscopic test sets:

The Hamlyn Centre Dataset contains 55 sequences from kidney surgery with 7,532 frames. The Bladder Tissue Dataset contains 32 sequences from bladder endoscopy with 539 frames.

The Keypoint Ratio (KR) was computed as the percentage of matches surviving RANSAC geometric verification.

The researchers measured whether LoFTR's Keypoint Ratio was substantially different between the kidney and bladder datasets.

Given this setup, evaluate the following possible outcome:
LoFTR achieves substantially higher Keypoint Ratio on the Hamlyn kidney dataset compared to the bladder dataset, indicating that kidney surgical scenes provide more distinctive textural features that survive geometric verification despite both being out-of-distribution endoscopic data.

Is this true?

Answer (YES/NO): NO